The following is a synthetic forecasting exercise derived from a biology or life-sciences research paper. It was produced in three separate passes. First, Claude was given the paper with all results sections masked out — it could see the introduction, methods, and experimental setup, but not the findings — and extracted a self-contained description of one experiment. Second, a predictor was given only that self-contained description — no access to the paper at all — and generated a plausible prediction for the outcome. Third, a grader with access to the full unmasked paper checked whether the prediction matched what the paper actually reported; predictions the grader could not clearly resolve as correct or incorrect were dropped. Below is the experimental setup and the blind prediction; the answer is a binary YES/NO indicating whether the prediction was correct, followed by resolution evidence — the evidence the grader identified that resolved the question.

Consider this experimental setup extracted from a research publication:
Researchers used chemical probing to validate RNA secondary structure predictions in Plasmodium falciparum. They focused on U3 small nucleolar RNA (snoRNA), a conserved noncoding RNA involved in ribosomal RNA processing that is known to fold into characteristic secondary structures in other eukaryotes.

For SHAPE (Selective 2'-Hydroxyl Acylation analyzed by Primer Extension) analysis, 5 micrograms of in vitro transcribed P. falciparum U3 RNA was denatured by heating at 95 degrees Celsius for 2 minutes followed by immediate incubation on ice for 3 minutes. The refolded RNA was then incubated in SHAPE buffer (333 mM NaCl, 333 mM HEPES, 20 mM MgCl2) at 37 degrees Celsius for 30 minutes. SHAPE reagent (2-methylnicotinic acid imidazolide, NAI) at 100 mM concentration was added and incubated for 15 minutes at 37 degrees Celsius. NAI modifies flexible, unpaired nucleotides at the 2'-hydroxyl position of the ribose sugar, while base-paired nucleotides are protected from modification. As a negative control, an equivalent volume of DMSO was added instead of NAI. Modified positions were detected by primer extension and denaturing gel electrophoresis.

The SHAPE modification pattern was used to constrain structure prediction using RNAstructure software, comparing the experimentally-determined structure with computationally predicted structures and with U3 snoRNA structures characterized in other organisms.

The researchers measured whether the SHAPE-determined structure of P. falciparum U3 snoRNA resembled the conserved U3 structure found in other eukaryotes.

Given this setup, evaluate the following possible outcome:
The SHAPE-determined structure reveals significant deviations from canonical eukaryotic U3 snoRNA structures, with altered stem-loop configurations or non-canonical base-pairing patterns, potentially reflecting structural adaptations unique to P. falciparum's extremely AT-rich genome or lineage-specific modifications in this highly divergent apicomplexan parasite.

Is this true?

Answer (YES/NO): NO